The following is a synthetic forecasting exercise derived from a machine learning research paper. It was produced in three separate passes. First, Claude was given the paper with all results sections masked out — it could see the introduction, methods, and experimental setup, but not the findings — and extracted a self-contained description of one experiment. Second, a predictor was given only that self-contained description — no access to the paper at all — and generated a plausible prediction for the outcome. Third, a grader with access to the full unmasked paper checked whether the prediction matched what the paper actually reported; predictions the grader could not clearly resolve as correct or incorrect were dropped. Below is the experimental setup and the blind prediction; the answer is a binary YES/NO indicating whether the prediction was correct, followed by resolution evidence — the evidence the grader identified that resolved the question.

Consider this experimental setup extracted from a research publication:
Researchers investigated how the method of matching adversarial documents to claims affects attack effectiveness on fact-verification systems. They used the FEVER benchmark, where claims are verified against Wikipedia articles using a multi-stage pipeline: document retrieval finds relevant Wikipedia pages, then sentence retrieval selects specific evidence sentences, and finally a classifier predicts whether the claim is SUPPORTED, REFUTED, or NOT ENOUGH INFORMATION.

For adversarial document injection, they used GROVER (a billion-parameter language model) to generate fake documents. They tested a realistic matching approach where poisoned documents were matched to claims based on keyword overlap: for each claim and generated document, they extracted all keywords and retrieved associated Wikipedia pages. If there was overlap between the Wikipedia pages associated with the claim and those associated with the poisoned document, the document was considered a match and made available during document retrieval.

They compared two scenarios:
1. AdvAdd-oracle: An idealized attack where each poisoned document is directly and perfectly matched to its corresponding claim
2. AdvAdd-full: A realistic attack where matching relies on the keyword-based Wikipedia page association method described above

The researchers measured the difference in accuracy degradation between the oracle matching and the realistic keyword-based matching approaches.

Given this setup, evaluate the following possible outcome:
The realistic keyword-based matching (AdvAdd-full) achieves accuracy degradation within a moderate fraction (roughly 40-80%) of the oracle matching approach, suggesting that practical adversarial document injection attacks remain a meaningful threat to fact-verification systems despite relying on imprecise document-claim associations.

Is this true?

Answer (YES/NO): NO